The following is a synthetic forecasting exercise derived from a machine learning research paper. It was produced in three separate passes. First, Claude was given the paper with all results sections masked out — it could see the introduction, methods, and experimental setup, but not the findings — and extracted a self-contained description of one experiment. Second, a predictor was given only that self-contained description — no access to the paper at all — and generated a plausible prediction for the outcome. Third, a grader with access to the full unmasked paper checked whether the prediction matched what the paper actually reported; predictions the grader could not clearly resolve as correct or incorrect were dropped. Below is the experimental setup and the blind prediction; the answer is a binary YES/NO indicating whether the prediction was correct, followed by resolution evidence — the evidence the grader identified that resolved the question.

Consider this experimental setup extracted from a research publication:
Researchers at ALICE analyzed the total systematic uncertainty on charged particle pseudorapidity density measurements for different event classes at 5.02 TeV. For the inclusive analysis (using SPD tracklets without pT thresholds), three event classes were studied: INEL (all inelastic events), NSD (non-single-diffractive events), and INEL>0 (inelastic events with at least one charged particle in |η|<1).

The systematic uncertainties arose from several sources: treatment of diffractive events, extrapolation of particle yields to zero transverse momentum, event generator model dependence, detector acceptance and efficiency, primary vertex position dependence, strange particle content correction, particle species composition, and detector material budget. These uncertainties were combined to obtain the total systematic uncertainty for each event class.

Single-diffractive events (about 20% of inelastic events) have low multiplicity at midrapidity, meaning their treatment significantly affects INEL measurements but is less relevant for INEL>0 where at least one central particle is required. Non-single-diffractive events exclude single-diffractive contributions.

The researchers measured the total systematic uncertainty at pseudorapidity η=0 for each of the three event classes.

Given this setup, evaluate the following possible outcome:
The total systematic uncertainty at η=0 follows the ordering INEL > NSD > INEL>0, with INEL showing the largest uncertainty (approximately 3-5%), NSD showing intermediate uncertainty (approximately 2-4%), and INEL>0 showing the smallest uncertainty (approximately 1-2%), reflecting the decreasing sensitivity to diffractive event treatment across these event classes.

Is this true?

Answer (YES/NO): YES